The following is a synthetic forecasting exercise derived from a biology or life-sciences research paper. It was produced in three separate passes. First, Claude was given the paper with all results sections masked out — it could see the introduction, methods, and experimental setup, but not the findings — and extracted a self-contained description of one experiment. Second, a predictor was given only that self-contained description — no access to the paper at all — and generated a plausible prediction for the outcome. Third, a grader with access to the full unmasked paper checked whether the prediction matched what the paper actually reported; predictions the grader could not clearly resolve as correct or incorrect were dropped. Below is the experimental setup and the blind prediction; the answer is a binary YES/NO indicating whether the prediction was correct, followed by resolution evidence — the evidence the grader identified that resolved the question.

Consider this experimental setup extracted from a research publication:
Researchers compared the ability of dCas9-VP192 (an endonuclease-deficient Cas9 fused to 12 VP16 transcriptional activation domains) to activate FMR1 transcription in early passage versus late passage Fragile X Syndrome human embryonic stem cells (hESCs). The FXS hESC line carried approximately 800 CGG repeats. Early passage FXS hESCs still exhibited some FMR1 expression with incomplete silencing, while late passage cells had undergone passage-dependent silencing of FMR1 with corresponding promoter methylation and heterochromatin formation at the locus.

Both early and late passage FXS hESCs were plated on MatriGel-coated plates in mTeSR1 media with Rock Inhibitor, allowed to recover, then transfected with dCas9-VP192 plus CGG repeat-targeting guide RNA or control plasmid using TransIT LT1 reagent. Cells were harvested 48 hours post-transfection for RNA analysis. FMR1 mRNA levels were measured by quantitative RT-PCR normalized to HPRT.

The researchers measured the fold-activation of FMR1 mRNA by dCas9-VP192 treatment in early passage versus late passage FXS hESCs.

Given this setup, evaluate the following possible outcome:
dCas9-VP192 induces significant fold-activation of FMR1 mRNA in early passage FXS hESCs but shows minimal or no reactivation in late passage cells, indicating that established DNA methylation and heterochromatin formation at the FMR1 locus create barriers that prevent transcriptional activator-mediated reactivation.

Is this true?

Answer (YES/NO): NO